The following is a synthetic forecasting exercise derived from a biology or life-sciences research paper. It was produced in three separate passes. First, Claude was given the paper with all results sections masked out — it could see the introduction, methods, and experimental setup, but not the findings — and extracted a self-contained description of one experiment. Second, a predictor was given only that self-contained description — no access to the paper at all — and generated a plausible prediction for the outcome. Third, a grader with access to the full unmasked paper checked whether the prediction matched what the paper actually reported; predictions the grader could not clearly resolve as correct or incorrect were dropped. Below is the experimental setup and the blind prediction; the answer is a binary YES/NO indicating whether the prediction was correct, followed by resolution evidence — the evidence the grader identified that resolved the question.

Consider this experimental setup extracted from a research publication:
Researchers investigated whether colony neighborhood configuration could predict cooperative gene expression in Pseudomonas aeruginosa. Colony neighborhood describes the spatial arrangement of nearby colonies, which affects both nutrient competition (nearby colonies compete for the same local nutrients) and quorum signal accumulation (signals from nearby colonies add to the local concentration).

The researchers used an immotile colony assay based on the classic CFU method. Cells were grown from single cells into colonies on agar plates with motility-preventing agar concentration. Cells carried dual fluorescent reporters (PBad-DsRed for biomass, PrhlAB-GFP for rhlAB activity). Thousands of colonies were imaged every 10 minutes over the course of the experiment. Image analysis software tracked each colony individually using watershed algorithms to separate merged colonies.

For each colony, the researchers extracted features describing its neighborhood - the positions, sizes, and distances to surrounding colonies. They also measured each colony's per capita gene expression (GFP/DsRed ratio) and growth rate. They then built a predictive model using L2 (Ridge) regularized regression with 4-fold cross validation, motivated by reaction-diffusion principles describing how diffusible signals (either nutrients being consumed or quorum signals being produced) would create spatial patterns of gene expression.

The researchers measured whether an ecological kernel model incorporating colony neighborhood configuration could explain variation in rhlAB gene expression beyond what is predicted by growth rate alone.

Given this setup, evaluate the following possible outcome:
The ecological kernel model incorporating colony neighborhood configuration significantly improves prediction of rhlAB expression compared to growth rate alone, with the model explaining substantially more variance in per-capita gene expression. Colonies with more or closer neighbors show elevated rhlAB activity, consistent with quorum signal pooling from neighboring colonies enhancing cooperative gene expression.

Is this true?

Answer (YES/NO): NO